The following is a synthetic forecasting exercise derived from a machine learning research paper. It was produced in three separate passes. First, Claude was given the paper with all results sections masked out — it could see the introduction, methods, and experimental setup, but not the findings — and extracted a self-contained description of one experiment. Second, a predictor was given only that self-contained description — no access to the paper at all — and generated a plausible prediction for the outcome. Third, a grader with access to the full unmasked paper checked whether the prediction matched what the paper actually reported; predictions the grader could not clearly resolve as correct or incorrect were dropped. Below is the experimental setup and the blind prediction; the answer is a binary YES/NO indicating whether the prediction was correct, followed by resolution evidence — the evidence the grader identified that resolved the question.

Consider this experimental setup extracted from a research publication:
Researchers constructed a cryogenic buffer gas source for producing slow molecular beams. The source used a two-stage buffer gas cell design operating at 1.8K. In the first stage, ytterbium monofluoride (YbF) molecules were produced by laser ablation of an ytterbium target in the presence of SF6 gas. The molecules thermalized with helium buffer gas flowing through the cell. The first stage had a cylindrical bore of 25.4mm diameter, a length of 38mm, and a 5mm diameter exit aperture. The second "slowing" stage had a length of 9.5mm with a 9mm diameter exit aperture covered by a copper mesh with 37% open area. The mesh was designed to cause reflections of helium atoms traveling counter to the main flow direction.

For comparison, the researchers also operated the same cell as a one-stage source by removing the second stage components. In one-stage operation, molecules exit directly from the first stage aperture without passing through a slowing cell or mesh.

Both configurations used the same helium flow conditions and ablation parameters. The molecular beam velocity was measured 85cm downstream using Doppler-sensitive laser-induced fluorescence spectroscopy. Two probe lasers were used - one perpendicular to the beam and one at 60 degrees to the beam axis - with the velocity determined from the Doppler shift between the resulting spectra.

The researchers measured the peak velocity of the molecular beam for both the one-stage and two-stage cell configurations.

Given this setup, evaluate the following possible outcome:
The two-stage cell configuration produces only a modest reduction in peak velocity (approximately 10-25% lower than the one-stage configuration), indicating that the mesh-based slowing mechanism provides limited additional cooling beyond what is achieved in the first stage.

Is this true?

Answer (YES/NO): NO